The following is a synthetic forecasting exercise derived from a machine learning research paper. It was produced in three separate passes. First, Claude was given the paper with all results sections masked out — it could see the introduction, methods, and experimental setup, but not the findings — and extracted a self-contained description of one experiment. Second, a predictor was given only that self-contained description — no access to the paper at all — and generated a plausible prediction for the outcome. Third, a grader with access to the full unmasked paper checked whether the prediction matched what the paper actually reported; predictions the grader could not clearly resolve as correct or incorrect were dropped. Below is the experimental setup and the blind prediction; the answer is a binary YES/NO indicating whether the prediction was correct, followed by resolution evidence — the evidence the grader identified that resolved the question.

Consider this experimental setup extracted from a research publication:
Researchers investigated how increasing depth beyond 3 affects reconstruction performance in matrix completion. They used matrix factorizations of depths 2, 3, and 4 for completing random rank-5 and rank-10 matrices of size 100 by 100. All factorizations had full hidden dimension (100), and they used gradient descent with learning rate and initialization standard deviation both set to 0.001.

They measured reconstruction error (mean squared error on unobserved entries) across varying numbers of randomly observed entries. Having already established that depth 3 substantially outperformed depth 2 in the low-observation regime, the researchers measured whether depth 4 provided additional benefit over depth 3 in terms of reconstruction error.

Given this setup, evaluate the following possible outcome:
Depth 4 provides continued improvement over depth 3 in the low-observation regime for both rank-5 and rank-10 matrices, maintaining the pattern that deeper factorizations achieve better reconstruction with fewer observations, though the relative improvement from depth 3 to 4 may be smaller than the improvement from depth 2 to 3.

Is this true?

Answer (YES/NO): NO